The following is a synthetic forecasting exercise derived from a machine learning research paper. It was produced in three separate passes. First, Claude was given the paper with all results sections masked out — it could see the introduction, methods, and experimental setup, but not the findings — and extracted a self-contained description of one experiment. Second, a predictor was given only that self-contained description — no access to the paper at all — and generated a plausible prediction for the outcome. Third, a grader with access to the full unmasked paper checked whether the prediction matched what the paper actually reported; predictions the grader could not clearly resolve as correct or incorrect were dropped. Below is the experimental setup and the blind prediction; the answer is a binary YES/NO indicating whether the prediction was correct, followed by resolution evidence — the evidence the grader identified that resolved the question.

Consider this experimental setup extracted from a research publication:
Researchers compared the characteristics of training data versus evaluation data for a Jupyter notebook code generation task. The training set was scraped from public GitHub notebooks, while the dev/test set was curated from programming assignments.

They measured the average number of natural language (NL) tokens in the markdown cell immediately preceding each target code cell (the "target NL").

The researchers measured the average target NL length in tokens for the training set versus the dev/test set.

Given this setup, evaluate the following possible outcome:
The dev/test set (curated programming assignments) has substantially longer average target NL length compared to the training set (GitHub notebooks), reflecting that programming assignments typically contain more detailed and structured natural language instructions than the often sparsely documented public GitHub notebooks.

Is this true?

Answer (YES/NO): YES